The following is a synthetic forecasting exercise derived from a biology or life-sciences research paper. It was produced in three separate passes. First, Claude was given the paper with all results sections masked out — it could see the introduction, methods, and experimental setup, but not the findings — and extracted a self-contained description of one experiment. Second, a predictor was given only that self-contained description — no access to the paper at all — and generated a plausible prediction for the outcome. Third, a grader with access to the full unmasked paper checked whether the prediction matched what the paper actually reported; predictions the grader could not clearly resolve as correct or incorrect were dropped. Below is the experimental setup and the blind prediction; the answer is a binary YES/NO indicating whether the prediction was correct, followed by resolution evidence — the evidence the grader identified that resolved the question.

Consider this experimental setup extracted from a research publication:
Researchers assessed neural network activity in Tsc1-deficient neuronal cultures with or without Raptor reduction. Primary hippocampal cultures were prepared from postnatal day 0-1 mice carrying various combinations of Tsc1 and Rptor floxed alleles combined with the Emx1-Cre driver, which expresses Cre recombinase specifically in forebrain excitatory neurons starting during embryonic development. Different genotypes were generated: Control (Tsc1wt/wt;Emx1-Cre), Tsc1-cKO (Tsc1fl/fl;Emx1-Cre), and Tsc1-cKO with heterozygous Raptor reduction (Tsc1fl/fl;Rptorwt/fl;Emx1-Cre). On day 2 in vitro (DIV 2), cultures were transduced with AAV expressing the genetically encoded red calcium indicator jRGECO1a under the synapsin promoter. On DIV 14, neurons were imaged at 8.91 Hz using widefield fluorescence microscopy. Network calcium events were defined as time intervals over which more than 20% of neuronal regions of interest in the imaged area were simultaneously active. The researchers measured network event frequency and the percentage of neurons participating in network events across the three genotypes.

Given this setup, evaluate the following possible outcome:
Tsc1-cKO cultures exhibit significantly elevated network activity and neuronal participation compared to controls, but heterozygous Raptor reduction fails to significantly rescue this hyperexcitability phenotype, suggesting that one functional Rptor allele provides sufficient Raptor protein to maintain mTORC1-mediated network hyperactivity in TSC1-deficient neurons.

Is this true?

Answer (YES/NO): NO